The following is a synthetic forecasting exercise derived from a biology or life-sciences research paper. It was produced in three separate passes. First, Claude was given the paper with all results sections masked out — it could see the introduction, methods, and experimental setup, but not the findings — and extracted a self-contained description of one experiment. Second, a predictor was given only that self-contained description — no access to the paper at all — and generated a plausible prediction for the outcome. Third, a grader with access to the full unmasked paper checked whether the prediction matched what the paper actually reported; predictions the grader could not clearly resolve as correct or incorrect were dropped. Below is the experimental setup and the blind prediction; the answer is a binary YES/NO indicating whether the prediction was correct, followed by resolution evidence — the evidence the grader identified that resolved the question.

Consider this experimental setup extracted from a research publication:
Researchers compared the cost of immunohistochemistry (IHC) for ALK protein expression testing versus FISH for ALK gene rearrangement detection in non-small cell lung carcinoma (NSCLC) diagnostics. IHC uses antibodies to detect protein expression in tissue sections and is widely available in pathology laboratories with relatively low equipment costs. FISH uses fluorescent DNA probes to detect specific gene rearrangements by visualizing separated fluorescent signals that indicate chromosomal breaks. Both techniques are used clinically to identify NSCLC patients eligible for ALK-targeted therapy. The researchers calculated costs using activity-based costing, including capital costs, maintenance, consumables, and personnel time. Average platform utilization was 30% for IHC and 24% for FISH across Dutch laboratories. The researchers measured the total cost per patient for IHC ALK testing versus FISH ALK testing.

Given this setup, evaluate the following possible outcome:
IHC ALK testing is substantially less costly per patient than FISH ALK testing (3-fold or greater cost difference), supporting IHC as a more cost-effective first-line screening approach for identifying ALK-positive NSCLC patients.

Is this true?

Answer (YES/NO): NO